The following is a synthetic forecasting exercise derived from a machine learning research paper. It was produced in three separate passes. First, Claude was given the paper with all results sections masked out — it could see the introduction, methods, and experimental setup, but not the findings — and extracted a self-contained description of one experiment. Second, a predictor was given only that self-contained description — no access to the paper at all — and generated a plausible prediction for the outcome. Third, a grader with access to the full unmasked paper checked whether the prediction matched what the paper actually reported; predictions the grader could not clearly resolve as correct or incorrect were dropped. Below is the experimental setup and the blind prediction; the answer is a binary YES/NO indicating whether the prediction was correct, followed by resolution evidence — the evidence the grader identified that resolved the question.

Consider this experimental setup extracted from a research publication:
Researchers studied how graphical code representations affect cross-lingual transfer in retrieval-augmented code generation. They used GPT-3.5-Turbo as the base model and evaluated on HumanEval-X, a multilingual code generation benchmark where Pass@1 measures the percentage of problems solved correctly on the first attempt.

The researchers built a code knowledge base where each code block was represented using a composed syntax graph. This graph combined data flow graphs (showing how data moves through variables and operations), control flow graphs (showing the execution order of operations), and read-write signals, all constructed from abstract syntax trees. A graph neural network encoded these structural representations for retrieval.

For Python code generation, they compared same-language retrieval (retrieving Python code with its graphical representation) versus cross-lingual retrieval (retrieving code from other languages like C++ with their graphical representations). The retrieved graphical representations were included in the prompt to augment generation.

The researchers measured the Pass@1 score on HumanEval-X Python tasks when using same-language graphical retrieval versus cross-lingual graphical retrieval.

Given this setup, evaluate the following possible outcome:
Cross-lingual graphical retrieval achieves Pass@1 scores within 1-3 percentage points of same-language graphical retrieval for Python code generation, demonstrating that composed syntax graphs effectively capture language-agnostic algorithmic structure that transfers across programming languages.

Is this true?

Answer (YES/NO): NO